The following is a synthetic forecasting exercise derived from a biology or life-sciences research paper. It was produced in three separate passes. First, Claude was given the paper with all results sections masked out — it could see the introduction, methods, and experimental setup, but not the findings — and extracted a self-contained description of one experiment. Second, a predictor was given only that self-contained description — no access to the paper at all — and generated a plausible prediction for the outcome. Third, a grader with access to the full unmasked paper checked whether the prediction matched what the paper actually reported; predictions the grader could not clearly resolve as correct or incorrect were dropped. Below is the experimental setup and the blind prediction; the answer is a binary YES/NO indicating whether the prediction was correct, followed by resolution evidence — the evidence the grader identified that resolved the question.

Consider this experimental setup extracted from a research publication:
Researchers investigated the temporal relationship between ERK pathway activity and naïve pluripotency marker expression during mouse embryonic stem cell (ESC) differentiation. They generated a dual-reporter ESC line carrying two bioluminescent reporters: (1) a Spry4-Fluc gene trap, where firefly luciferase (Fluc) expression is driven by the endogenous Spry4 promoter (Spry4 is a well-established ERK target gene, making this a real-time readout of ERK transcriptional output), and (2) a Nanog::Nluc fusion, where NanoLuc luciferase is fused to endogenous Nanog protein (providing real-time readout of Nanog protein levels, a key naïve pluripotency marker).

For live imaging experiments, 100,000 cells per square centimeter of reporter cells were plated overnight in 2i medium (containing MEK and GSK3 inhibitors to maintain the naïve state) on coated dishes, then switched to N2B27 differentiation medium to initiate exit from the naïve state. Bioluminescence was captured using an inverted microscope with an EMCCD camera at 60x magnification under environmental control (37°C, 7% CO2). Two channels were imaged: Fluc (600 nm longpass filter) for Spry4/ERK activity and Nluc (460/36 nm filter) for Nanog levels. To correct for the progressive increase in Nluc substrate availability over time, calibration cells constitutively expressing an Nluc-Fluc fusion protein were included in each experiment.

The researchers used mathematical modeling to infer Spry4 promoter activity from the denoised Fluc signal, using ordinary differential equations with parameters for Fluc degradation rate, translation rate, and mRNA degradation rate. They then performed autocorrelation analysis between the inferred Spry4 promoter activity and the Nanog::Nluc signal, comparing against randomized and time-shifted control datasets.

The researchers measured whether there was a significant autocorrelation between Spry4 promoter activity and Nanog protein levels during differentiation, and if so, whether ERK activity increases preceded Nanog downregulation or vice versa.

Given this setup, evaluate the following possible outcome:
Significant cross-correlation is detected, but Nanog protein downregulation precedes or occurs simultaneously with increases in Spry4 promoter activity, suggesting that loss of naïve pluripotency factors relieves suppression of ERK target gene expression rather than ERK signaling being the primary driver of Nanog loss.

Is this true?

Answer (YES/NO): NO